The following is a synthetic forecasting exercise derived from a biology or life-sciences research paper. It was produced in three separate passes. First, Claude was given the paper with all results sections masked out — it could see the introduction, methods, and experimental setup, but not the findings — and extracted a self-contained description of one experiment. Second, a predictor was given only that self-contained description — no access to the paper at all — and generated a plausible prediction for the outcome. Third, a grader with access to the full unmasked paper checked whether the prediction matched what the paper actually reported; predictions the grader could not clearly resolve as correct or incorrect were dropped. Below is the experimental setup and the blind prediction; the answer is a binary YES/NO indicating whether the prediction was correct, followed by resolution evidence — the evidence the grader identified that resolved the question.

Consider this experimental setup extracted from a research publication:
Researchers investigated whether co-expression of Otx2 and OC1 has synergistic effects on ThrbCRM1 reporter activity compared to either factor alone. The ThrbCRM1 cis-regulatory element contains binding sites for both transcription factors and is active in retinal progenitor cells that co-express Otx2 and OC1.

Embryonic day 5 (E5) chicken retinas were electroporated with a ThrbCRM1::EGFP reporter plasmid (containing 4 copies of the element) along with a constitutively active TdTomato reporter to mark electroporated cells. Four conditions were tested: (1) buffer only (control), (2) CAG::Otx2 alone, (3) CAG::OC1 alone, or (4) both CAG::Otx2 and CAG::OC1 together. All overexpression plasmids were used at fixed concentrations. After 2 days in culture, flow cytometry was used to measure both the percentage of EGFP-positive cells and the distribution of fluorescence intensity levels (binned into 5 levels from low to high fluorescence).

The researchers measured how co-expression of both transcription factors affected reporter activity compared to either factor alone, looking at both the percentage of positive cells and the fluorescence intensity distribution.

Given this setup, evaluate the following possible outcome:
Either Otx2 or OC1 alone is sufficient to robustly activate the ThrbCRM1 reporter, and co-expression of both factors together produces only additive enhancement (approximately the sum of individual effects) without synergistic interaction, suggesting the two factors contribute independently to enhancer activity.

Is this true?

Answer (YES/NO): NO